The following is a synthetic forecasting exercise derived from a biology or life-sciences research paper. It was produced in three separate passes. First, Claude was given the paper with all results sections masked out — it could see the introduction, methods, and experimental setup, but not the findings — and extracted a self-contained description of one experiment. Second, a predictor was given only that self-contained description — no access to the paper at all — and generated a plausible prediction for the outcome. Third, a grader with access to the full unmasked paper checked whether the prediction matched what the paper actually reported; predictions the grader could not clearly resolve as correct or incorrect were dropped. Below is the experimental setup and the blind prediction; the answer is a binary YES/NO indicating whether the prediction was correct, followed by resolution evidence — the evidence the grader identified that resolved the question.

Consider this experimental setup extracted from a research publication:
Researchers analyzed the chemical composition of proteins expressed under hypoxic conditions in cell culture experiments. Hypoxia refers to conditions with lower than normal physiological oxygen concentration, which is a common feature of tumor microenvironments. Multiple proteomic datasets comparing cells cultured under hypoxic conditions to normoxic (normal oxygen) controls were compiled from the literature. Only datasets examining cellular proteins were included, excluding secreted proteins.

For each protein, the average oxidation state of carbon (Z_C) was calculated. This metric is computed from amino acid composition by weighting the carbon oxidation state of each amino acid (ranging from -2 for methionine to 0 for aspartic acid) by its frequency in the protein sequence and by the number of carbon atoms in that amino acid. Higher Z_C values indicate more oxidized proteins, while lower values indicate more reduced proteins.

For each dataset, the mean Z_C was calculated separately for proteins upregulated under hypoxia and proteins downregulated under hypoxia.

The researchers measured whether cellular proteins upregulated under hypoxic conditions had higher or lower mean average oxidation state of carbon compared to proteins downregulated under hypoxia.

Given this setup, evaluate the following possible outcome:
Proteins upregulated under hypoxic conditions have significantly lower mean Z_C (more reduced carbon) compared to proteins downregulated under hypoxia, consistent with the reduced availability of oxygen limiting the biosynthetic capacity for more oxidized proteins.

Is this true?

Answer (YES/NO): NO